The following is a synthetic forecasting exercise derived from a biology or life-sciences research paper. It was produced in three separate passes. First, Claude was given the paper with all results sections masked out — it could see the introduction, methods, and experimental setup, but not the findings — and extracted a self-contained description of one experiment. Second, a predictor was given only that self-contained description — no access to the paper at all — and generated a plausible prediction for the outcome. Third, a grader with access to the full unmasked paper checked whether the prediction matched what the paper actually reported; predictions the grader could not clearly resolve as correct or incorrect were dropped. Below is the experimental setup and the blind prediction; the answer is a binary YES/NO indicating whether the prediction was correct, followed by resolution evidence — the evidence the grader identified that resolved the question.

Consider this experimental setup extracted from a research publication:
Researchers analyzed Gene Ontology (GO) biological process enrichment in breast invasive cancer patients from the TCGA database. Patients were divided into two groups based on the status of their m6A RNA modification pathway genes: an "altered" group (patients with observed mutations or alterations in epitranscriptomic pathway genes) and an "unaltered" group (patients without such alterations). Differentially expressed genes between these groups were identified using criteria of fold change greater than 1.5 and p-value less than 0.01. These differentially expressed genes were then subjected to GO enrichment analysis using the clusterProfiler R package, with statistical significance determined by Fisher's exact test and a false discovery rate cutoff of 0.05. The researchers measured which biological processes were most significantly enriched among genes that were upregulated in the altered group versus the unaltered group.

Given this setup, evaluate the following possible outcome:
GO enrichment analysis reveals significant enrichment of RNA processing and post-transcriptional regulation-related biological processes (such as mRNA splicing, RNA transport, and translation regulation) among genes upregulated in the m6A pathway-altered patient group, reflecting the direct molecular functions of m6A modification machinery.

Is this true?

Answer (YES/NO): NO